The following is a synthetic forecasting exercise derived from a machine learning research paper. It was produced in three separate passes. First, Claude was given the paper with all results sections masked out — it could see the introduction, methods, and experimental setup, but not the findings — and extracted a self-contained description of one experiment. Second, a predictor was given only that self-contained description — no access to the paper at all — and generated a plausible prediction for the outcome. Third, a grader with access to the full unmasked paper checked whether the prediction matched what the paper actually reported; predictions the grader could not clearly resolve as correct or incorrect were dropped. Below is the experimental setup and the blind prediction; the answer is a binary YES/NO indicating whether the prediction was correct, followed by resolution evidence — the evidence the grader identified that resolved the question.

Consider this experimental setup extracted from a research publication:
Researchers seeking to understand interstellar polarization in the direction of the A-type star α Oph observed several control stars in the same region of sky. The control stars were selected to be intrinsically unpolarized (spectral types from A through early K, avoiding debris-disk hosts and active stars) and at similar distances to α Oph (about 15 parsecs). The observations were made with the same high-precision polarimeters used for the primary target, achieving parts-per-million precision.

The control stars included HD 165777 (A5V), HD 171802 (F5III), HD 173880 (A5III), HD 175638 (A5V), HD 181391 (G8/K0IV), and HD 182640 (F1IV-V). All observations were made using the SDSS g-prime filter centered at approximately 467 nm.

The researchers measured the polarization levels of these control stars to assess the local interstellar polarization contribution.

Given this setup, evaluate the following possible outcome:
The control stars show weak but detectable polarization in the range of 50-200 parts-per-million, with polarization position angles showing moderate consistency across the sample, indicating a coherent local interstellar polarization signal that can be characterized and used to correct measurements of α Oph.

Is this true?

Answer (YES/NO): NO